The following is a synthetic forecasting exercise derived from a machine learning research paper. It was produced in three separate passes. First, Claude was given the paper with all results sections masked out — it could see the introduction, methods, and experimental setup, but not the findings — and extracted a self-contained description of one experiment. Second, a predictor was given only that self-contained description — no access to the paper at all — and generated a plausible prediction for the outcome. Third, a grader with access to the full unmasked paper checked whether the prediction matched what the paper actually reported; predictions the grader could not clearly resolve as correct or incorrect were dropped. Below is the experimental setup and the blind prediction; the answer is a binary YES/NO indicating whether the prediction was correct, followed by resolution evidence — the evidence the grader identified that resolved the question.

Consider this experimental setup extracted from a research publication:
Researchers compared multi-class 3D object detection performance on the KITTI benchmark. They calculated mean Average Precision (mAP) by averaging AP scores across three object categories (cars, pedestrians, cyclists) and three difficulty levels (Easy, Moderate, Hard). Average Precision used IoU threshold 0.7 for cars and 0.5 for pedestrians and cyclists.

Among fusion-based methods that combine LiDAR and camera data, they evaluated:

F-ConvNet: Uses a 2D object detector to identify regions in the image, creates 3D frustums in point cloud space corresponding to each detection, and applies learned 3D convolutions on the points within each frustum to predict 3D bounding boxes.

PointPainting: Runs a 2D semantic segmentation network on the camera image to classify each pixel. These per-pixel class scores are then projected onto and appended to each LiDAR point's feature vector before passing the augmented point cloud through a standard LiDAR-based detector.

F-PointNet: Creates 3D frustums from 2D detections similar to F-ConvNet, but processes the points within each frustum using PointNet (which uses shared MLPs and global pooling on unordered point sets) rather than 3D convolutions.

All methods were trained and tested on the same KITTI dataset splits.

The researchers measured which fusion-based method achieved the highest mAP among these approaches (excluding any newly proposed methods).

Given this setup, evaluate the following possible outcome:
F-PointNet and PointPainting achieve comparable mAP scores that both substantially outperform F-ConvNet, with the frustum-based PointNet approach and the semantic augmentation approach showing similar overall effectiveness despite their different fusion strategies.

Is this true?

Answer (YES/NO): NO